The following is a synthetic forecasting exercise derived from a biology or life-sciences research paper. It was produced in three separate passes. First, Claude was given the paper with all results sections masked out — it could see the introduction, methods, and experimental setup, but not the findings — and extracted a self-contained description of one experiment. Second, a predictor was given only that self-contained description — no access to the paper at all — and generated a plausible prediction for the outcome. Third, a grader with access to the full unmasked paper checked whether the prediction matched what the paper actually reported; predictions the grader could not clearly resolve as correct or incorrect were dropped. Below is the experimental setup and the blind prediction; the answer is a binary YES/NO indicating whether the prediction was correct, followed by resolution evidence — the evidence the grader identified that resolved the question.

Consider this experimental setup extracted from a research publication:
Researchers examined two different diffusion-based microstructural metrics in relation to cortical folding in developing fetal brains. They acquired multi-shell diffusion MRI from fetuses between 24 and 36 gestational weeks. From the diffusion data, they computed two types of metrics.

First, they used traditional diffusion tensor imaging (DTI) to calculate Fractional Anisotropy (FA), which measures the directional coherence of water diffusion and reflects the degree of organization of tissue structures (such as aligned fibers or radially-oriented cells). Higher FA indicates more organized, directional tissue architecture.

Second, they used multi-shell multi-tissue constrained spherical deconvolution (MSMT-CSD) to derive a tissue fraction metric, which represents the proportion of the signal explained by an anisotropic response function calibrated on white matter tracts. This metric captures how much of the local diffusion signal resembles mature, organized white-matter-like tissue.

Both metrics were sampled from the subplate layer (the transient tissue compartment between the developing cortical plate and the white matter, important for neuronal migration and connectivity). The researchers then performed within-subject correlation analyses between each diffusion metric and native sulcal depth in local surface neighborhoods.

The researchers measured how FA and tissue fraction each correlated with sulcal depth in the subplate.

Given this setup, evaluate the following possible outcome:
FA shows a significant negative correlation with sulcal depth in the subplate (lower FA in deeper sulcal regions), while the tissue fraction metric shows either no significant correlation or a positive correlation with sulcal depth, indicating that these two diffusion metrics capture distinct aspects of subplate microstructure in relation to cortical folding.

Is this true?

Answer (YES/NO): NO